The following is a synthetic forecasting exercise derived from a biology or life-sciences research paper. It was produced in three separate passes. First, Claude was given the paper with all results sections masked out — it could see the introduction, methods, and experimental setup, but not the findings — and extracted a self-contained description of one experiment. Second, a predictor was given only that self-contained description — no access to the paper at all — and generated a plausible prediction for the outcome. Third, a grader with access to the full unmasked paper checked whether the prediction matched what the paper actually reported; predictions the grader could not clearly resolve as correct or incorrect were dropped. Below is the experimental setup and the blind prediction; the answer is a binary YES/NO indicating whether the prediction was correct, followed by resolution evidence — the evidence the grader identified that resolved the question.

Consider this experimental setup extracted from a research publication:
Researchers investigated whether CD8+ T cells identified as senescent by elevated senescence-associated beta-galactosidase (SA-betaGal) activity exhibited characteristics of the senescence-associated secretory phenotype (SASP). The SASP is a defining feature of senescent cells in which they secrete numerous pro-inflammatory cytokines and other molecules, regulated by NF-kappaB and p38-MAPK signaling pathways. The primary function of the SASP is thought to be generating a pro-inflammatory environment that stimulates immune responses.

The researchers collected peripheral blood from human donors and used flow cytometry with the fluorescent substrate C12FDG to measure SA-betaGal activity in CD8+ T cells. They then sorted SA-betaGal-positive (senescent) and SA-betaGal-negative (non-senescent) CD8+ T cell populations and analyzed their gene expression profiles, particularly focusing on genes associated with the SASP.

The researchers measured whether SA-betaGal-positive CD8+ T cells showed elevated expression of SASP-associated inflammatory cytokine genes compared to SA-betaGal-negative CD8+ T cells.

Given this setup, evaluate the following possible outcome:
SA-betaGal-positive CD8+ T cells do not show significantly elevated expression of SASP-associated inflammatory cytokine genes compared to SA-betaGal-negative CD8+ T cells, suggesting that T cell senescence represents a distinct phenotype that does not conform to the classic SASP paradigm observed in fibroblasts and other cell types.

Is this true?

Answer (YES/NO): NO